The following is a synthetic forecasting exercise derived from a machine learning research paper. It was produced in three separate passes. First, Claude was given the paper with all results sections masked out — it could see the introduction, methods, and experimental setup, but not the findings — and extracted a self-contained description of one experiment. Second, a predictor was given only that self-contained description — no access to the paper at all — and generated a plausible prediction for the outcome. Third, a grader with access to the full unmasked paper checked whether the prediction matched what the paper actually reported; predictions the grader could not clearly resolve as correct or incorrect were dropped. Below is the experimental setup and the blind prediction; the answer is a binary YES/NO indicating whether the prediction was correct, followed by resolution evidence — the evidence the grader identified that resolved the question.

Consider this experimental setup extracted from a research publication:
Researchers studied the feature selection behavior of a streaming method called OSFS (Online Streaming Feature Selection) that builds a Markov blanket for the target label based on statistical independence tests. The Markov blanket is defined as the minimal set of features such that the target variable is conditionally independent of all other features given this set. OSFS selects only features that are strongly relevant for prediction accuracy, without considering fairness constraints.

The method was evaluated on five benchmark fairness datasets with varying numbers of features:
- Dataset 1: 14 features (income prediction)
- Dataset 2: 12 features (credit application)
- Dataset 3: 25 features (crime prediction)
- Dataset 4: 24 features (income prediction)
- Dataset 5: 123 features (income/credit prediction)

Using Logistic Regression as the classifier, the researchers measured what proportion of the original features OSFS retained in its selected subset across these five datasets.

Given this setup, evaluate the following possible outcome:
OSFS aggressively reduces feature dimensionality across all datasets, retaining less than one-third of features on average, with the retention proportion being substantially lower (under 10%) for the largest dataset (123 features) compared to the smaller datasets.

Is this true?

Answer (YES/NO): NO